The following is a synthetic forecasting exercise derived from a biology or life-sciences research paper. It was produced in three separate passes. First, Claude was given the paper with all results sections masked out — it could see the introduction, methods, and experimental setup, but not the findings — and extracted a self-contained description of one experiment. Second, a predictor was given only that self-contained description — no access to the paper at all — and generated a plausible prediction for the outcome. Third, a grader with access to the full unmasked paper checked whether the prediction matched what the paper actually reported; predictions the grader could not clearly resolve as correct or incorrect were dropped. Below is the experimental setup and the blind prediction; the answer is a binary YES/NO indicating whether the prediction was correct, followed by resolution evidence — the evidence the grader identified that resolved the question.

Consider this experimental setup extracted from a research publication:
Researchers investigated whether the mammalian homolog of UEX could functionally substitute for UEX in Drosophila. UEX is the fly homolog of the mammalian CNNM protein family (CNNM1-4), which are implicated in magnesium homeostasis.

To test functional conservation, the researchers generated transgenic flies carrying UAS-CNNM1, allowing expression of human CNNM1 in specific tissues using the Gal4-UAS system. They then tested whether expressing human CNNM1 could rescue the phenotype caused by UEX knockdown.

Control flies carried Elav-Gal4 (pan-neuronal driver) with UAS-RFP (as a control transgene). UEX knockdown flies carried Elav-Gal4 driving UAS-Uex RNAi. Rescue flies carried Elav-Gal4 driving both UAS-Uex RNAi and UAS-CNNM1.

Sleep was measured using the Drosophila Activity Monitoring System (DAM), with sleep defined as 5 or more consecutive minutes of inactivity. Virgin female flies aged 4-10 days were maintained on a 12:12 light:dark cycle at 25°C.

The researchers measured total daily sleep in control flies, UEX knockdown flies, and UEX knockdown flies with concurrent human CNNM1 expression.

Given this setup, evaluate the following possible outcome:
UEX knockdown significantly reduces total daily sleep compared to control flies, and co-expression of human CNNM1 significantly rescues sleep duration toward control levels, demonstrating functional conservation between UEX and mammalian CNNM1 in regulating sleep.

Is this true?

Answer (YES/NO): NO